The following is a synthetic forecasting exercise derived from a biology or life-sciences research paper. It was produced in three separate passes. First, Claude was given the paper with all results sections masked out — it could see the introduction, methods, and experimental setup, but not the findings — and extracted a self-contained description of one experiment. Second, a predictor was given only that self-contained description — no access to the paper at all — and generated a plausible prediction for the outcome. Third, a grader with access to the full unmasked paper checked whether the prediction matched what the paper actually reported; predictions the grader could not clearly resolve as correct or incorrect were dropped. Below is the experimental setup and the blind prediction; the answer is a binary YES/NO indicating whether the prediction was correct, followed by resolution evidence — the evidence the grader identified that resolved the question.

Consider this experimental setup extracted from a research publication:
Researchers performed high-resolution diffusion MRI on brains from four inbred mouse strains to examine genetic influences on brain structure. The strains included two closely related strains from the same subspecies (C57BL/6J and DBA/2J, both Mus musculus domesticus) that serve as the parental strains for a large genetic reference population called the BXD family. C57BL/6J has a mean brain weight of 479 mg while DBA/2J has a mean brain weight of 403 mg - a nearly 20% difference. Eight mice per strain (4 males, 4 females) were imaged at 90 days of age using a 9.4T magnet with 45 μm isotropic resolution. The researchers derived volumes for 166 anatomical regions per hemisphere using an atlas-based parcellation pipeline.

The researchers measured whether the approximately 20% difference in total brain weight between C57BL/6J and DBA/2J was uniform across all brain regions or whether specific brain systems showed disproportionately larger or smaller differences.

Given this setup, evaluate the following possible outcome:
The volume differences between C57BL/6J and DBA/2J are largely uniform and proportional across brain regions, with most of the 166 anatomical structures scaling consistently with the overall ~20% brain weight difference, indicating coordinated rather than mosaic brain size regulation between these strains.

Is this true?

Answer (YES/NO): NO